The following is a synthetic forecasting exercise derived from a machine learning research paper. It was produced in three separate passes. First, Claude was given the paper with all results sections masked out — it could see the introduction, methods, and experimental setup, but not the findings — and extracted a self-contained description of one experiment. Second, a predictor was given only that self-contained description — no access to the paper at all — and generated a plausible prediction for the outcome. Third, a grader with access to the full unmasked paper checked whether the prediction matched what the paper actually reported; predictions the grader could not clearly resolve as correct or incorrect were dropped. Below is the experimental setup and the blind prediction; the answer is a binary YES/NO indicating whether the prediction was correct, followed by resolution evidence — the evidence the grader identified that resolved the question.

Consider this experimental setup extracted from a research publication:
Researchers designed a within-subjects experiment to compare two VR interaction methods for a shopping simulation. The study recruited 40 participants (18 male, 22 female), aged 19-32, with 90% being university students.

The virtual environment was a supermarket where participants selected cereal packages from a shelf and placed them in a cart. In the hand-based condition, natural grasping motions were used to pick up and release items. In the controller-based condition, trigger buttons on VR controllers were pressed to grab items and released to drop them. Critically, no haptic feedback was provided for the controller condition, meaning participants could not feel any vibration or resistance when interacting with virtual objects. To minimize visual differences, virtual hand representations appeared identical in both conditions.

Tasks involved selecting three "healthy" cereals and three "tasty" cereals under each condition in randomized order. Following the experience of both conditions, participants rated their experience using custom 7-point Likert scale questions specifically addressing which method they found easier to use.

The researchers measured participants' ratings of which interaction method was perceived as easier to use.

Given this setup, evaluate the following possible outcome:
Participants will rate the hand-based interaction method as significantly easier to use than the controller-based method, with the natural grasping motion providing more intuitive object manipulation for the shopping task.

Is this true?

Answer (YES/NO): NO